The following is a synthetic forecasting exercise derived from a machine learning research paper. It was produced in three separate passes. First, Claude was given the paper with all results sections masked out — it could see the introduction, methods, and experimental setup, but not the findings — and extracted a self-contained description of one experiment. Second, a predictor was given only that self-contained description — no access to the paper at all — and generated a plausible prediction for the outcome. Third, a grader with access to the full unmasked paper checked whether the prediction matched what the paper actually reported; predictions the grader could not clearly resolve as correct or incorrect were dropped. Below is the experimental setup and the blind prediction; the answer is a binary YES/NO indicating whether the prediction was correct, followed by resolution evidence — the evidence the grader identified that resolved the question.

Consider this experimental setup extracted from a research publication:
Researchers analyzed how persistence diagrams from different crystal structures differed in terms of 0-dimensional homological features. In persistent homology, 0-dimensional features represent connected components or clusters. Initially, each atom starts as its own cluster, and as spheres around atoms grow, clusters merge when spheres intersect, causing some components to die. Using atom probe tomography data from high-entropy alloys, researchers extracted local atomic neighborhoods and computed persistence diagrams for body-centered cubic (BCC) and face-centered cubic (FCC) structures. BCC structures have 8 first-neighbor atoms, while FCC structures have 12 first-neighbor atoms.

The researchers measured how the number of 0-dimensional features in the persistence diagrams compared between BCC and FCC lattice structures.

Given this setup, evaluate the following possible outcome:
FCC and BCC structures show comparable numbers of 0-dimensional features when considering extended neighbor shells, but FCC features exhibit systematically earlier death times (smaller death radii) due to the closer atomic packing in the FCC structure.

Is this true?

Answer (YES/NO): NO